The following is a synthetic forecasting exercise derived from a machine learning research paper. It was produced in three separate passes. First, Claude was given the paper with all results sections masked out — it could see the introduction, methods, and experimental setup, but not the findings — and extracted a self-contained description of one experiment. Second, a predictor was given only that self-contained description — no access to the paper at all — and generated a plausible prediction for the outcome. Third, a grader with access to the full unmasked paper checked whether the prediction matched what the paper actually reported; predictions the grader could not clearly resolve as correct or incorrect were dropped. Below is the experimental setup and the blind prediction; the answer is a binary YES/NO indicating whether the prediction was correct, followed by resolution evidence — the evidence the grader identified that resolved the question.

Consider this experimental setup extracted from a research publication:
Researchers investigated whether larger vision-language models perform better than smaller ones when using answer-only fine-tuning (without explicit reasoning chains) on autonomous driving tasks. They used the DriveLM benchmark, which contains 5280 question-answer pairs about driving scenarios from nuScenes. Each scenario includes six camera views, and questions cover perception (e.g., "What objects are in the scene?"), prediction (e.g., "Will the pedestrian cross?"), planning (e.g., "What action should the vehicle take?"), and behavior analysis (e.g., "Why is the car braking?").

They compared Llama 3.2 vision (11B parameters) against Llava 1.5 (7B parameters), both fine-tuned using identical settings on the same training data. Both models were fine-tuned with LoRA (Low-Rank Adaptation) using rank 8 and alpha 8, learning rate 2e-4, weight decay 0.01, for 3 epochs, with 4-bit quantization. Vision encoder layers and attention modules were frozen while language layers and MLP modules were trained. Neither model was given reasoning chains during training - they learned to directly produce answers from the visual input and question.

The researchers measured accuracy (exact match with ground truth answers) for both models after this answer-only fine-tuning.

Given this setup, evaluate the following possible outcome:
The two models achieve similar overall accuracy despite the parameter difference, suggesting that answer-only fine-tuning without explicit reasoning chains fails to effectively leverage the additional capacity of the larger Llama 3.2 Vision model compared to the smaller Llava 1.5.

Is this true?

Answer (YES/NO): NO